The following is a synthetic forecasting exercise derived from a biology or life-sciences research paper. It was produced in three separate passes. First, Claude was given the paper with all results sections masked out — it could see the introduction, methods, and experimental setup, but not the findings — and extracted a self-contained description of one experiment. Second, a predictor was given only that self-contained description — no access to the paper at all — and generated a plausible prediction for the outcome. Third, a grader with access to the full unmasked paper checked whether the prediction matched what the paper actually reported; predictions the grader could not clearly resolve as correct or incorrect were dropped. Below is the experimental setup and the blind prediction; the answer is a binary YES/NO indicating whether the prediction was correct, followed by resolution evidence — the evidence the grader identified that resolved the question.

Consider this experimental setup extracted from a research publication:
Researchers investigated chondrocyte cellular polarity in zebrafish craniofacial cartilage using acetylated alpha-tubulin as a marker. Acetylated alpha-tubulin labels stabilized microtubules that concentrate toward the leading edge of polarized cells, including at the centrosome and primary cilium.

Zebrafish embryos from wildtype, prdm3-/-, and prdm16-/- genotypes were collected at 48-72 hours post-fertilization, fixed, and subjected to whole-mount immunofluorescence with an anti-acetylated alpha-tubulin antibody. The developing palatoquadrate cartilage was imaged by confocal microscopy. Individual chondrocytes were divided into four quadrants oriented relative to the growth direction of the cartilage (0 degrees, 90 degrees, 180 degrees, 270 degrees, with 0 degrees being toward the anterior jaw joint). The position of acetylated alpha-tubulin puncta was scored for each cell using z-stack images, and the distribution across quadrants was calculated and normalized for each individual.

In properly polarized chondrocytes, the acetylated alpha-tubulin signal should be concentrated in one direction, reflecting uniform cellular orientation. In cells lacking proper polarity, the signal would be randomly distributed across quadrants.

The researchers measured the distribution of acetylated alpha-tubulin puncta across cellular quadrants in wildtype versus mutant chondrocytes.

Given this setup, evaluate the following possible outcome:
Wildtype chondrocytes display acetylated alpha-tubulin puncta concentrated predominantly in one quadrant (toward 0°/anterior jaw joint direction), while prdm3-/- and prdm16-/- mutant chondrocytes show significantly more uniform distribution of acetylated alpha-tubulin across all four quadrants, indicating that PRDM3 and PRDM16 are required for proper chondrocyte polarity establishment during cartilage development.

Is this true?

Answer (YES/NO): NO